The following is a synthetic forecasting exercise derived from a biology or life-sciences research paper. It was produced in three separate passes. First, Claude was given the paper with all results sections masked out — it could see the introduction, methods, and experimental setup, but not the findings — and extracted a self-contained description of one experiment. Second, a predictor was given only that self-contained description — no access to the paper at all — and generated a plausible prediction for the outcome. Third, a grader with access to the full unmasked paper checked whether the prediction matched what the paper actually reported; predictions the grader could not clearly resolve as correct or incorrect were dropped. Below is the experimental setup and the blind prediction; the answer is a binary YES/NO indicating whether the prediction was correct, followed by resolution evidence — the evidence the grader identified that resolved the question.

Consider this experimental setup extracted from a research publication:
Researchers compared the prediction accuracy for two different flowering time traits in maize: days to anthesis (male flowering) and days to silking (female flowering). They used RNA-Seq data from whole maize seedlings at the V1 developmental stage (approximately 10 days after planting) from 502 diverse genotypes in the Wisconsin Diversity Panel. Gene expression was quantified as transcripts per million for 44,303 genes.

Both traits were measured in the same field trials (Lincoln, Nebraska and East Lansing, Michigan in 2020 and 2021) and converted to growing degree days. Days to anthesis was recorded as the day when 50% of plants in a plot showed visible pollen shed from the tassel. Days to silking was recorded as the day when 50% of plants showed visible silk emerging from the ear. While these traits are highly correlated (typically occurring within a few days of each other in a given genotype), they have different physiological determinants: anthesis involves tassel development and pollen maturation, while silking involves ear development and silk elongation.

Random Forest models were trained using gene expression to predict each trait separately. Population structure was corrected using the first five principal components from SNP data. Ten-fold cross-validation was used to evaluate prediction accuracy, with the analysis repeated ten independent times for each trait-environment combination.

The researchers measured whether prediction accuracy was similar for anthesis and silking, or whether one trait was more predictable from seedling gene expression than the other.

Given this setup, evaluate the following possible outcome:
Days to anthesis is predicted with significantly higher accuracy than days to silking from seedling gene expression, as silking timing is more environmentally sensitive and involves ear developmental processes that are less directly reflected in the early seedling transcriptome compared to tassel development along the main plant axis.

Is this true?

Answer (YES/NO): NO